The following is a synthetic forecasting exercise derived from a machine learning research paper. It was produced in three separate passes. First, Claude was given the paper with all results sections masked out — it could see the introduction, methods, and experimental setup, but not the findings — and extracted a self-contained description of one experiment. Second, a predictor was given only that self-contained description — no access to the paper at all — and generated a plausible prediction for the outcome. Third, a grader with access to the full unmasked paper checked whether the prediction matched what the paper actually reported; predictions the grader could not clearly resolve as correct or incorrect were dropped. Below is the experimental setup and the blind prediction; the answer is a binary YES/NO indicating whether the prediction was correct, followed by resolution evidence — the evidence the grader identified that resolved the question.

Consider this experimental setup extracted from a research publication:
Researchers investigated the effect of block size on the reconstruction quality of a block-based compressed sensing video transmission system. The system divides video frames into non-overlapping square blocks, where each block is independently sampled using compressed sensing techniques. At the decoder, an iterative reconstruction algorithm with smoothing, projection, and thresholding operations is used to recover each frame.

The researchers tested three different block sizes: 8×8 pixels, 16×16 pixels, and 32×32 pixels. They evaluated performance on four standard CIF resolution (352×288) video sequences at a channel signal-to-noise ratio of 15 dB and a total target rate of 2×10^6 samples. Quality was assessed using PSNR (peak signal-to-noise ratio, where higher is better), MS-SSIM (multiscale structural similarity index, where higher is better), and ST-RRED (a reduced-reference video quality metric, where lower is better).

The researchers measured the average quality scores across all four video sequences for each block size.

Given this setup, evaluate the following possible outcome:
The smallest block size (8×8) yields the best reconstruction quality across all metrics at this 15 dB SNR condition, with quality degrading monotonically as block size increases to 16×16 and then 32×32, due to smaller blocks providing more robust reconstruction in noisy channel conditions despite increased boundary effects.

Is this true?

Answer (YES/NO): YES